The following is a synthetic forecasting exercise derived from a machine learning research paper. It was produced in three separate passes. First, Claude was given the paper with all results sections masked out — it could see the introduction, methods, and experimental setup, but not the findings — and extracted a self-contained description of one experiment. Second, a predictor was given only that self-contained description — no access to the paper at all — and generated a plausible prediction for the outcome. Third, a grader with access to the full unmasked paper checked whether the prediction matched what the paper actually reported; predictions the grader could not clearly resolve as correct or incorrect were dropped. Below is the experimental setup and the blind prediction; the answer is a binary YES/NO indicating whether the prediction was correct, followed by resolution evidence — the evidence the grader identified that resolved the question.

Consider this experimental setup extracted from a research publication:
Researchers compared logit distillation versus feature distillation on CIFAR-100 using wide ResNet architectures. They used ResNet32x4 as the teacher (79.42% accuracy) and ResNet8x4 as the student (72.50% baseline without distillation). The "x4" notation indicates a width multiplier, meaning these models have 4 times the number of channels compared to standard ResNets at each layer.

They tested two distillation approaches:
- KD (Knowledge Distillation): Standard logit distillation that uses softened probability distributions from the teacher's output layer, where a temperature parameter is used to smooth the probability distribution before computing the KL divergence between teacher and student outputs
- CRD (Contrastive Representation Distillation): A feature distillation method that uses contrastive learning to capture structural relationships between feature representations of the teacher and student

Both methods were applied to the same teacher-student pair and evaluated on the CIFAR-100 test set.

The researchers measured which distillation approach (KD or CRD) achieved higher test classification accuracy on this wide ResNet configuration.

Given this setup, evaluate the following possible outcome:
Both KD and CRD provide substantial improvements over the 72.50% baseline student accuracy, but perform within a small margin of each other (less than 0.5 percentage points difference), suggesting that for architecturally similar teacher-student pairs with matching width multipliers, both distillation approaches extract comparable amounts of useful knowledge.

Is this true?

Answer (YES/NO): NO